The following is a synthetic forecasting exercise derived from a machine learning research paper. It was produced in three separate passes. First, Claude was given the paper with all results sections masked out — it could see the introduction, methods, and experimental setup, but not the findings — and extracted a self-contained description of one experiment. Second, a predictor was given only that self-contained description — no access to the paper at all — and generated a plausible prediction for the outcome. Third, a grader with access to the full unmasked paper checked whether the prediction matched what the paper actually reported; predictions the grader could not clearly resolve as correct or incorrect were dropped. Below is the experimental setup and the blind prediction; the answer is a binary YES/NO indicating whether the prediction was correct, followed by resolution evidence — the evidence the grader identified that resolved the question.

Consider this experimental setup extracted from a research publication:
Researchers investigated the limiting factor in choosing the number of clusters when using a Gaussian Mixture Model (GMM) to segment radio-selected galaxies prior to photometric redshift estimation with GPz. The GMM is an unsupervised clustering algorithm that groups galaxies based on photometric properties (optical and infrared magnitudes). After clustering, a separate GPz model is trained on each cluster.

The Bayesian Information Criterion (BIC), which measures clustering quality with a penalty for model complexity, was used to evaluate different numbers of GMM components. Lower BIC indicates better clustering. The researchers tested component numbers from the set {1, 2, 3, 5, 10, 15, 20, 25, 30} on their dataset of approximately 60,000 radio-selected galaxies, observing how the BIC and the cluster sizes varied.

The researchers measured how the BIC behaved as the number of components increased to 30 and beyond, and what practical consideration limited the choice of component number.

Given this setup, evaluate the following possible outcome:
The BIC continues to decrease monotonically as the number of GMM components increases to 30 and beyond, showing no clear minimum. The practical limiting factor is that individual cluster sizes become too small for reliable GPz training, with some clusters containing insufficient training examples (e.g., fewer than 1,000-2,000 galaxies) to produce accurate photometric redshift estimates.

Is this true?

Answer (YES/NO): YES